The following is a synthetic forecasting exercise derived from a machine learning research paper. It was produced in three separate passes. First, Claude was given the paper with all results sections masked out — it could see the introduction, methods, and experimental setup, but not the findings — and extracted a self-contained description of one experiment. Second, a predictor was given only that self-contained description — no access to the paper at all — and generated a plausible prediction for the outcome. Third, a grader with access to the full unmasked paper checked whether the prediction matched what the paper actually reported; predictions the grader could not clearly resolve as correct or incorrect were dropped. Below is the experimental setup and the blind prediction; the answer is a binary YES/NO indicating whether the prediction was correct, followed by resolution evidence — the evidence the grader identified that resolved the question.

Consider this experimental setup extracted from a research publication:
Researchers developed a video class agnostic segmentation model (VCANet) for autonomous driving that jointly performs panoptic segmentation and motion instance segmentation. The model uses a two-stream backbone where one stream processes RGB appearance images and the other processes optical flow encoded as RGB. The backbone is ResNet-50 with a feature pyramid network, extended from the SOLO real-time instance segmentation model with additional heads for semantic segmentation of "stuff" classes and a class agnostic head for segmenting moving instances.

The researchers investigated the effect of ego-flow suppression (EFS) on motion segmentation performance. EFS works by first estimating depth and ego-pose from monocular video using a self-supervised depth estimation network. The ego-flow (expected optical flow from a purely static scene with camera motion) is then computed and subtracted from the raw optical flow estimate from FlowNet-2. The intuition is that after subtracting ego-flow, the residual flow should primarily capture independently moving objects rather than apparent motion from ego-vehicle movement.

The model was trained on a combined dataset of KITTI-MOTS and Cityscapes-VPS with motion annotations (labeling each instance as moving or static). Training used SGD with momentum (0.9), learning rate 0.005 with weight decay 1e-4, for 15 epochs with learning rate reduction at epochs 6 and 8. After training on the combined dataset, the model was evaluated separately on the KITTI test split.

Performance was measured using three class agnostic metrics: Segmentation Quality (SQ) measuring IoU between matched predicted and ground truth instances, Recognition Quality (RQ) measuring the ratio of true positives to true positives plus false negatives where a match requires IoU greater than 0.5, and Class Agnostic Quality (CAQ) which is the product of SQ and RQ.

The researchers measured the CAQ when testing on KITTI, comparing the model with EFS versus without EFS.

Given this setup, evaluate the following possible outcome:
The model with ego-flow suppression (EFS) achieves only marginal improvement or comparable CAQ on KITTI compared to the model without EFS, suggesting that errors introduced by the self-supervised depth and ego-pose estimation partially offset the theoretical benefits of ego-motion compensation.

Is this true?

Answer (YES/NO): NO